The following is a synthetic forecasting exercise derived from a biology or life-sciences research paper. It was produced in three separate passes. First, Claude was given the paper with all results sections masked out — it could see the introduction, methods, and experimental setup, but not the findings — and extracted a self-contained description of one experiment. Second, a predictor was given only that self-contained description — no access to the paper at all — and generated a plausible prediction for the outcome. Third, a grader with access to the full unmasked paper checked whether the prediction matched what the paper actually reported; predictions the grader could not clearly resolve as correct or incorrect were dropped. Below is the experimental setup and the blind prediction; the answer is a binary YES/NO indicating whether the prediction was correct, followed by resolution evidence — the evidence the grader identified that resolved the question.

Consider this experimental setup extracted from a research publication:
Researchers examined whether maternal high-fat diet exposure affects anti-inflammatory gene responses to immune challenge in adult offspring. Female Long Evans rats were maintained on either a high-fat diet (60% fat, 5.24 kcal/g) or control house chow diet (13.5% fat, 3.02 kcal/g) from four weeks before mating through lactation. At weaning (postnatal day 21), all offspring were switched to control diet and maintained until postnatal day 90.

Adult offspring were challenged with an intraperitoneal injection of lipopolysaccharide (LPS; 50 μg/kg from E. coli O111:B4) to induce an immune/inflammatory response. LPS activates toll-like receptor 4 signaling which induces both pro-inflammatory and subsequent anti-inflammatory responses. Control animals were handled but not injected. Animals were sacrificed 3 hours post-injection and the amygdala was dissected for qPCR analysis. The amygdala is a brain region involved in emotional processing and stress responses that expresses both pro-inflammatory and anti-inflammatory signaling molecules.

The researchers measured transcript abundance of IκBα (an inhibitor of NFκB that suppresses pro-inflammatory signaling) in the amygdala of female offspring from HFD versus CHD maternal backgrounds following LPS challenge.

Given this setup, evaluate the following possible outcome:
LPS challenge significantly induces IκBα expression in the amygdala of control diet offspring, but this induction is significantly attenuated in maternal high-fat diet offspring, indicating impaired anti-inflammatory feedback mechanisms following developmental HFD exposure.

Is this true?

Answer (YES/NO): NO